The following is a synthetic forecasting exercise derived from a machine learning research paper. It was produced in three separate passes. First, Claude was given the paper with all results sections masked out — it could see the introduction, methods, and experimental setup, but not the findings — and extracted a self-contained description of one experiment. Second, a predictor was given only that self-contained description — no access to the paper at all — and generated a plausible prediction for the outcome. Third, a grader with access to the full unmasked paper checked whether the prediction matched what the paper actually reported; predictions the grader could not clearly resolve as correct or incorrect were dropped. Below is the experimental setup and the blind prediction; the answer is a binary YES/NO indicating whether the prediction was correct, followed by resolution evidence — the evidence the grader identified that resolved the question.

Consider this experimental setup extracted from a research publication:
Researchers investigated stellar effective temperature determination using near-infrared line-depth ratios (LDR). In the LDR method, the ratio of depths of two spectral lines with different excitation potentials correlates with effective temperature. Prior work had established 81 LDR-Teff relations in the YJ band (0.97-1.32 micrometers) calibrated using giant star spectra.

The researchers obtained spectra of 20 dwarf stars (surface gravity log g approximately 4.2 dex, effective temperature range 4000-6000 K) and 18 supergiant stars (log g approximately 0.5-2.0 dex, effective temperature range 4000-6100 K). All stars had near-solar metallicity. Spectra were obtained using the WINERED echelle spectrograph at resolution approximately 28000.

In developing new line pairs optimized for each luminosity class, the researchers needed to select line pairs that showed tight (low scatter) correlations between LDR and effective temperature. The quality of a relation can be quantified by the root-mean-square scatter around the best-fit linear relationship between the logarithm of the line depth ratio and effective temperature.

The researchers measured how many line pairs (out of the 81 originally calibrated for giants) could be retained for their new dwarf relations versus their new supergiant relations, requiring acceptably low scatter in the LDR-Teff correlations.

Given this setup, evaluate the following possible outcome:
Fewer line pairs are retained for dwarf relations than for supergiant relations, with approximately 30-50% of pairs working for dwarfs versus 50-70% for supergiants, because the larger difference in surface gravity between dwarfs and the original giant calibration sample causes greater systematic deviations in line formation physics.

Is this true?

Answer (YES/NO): NO